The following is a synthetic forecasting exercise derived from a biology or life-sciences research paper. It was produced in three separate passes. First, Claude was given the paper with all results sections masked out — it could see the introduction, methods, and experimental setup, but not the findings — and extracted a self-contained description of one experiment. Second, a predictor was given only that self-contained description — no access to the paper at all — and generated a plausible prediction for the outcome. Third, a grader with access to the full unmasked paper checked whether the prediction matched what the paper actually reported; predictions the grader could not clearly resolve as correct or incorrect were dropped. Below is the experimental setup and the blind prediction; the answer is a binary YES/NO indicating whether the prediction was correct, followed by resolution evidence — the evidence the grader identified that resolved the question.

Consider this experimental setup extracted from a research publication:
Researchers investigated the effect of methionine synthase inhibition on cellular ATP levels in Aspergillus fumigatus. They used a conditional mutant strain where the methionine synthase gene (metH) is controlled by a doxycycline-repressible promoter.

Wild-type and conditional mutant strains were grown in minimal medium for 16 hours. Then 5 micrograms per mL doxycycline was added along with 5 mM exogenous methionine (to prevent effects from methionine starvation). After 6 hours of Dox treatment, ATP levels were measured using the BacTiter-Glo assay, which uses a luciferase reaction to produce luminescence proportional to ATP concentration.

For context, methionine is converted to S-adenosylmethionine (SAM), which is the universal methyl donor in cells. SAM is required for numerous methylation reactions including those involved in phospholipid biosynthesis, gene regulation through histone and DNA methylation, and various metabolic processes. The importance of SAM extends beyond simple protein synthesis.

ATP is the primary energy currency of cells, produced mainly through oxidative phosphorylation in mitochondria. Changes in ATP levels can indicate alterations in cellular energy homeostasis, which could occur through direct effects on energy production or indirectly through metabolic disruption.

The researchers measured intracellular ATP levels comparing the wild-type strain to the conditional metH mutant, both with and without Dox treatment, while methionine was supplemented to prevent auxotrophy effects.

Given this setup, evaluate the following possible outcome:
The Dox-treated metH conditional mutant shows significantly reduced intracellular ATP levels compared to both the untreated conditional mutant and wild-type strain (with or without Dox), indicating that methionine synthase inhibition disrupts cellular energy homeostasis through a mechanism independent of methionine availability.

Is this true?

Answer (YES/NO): YES